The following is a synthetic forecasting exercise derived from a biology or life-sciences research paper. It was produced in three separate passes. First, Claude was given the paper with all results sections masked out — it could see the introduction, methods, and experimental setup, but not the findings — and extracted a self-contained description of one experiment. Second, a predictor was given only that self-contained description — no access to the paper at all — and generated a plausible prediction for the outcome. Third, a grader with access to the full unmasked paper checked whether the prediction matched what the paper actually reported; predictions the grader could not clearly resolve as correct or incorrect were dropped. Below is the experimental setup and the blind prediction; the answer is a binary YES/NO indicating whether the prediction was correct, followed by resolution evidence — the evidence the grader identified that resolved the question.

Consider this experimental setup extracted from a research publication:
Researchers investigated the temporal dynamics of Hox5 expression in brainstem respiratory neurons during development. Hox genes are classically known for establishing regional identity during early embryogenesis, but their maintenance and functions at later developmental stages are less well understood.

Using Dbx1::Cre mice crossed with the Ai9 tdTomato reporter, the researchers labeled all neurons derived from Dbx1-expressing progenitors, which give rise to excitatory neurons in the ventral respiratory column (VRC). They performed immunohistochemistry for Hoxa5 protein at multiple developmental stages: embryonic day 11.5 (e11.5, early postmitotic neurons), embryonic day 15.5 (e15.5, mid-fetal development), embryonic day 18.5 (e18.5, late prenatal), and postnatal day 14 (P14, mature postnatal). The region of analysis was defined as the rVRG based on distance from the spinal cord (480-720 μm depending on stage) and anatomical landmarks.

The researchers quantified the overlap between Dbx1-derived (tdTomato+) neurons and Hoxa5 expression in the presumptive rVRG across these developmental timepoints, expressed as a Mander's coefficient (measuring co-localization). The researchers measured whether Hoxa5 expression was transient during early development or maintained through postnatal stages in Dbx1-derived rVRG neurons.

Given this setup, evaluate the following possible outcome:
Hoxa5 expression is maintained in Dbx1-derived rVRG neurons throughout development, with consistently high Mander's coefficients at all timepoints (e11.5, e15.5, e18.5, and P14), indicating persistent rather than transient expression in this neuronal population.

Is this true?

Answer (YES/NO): YES